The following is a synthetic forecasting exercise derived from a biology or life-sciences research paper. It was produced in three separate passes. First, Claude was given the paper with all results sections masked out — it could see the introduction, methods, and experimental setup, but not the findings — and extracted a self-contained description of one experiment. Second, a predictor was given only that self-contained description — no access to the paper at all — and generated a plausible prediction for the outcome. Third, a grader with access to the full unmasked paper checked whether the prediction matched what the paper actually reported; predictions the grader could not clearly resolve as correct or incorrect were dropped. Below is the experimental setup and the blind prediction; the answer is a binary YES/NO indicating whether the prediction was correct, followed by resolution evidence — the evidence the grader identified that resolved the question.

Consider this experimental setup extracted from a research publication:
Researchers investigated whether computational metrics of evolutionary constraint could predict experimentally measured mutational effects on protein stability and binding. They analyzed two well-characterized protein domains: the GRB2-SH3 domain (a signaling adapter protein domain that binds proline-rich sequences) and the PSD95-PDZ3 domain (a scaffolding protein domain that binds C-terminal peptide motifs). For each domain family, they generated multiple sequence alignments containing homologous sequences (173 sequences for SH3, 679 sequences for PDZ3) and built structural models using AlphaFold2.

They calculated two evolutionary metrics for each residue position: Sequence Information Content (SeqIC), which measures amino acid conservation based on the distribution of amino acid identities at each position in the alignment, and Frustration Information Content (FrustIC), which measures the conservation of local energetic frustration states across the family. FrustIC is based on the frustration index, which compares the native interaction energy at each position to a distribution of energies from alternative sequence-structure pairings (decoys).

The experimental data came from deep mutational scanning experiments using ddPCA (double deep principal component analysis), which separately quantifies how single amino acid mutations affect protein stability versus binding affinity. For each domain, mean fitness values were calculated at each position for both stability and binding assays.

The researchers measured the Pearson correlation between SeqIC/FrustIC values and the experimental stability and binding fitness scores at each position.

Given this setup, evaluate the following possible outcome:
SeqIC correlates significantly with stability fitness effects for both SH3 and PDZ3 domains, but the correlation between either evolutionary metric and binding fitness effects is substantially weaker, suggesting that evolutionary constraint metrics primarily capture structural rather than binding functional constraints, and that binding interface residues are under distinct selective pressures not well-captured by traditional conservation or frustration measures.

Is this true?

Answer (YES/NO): NO